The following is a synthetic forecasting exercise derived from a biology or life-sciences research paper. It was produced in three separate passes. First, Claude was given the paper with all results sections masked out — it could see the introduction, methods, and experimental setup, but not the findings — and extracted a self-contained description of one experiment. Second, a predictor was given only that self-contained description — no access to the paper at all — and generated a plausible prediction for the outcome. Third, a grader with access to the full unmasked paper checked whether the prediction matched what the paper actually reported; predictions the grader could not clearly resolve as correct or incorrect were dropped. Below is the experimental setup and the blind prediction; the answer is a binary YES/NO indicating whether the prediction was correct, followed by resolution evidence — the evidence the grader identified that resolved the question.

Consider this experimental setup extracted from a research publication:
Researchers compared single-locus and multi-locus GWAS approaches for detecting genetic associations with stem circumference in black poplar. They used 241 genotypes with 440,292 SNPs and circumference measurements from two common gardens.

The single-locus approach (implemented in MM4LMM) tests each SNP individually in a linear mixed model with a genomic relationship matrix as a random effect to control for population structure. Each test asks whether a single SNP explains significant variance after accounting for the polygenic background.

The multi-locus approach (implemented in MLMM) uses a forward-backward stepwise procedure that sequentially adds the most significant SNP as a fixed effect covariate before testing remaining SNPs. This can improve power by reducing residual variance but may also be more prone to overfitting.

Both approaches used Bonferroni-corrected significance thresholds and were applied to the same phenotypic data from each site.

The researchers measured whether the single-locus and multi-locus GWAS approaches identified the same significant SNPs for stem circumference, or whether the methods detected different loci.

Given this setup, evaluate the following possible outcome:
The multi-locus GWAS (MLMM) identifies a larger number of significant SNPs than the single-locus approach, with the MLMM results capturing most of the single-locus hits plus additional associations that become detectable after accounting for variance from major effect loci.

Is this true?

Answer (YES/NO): NO